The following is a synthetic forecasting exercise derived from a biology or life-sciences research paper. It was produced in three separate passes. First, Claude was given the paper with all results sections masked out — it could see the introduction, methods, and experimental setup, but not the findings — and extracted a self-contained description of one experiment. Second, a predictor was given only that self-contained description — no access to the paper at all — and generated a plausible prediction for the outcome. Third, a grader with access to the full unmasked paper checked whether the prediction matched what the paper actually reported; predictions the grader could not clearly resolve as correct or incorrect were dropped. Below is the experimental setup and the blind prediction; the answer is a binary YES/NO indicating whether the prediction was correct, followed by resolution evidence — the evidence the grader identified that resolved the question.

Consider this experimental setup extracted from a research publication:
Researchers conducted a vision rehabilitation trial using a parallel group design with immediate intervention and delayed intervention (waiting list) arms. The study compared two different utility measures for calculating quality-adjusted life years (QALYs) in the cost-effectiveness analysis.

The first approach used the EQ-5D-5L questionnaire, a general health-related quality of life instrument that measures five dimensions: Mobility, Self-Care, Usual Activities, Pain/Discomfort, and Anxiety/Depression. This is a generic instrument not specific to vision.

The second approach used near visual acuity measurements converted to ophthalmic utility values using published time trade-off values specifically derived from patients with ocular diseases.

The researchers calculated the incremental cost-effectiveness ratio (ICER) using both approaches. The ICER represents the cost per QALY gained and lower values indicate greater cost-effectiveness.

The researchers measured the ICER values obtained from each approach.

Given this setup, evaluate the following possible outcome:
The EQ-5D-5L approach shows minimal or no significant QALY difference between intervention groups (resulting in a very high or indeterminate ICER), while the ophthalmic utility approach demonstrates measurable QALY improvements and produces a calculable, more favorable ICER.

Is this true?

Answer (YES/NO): NO